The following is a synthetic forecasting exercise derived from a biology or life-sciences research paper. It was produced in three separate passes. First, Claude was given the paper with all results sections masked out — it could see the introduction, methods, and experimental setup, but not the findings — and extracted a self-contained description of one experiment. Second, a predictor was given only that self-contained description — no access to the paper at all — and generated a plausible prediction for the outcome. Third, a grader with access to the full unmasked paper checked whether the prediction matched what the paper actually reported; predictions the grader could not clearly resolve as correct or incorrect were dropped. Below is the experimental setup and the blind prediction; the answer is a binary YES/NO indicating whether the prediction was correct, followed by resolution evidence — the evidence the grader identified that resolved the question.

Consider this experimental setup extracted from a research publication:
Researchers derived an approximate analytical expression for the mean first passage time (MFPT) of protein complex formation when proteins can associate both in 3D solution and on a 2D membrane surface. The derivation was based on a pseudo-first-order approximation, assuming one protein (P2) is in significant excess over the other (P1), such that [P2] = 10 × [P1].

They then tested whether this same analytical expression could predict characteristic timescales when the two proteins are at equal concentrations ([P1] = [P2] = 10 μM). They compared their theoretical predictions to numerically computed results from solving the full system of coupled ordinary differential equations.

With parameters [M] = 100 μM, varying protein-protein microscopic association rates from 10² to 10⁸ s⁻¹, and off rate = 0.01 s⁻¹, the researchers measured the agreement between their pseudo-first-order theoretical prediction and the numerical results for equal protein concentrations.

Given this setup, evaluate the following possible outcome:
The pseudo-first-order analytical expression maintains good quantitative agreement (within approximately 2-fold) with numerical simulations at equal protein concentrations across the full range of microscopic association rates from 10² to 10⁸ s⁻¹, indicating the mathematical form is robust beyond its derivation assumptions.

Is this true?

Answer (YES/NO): NO